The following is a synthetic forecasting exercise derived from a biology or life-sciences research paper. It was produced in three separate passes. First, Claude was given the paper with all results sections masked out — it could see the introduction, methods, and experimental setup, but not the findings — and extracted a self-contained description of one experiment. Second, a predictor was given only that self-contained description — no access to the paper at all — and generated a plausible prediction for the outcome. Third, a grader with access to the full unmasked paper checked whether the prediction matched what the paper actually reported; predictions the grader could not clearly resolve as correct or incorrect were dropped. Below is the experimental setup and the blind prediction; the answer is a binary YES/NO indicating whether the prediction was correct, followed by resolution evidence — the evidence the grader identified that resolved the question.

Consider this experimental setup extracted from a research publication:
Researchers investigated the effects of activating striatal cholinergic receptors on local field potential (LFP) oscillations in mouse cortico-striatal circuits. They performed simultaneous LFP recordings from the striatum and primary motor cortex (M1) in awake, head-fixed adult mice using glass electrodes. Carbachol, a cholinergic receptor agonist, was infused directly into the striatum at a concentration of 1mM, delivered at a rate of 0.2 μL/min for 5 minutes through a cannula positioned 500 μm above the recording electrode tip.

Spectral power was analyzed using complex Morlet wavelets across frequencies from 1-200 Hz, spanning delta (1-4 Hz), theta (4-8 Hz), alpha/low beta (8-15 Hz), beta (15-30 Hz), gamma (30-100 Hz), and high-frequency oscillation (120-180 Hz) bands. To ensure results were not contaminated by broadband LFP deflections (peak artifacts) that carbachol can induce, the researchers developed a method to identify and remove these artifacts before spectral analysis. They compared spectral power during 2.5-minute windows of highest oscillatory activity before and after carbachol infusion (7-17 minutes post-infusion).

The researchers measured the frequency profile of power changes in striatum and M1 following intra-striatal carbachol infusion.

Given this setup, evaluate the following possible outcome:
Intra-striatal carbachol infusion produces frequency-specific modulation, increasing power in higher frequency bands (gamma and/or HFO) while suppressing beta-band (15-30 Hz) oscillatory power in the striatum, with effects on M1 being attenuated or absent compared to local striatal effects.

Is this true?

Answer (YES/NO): NO